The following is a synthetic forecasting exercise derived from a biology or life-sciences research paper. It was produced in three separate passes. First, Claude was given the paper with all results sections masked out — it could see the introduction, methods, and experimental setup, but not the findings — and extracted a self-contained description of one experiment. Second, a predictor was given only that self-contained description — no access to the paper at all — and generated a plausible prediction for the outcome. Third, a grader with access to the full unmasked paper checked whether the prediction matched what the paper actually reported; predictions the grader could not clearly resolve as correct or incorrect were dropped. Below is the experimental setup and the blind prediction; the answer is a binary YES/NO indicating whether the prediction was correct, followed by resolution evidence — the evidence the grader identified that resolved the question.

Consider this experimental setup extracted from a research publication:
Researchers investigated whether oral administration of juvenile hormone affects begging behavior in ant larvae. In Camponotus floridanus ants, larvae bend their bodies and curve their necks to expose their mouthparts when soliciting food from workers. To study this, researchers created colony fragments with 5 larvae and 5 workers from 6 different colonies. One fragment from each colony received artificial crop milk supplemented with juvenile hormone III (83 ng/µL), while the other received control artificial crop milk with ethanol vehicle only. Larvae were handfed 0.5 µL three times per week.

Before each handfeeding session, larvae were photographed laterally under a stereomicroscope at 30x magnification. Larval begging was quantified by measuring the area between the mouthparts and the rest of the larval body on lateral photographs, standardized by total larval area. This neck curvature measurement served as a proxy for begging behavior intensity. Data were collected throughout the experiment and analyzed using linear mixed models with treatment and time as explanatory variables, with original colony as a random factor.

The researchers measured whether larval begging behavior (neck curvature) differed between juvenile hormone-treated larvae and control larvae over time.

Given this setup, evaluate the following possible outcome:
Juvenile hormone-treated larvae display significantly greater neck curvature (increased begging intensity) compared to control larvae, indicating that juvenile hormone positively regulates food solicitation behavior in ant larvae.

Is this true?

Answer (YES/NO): NO